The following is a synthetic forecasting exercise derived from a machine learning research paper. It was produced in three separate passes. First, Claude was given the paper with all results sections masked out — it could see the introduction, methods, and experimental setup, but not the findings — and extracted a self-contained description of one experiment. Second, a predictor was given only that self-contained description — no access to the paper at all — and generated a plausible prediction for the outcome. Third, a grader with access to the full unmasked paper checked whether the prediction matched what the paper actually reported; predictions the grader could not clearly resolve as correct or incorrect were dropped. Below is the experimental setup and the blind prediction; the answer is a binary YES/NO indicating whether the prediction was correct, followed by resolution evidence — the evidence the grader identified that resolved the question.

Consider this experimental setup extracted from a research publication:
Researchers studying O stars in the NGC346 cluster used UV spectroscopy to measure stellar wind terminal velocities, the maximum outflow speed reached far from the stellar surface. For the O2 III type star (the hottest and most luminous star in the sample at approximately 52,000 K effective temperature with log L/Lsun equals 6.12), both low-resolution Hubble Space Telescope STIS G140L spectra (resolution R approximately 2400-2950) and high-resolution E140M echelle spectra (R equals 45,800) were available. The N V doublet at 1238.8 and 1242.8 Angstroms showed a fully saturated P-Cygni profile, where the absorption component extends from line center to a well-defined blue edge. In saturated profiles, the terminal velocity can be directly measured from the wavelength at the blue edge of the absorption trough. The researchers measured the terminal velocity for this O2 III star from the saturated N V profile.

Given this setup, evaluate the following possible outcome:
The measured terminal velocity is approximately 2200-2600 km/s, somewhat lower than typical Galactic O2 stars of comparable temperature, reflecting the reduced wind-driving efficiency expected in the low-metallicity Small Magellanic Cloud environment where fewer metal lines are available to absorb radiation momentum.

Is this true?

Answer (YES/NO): NO